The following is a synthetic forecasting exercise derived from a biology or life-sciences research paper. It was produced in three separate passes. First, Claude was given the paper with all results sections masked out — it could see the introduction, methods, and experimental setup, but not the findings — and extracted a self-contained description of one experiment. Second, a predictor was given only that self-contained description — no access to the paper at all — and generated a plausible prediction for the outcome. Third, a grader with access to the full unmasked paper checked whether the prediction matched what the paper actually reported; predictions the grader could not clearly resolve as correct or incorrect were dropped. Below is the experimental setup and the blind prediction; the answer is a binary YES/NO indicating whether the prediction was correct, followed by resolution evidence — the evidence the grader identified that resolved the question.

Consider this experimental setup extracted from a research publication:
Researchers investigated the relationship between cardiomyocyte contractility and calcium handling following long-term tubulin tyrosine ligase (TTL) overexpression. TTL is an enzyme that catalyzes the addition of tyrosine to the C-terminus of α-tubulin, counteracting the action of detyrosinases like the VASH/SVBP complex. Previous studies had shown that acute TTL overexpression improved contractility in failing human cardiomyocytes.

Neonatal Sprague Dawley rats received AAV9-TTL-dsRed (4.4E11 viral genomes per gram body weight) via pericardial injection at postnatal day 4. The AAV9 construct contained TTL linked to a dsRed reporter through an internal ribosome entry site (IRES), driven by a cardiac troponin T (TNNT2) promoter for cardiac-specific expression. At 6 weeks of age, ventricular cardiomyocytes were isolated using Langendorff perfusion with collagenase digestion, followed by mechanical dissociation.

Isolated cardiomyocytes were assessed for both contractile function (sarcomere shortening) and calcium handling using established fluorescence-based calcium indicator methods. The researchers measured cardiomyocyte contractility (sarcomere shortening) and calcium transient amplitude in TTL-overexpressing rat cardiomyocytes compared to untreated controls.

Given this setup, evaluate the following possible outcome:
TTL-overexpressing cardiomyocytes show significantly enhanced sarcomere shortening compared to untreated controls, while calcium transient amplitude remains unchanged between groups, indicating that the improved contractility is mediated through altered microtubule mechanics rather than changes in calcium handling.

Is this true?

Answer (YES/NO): YES